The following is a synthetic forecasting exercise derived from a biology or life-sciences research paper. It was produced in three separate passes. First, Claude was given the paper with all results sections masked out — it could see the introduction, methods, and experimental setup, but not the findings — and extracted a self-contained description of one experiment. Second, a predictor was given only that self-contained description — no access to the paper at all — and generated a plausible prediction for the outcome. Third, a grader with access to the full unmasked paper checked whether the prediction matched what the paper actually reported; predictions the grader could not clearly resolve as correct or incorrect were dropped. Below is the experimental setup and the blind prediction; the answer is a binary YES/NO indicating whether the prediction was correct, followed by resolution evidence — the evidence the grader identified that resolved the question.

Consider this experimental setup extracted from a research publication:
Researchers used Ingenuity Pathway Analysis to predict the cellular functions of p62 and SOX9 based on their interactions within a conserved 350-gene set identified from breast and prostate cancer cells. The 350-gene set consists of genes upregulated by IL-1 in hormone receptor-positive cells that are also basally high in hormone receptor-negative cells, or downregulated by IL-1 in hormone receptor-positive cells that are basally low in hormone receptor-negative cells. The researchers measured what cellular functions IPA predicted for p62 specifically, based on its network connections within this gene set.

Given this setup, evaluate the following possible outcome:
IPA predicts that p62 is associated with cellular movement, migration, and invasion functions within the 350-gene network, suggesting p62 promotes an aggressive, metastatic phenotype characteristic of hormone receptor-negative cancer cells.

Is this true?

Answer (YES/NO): NO